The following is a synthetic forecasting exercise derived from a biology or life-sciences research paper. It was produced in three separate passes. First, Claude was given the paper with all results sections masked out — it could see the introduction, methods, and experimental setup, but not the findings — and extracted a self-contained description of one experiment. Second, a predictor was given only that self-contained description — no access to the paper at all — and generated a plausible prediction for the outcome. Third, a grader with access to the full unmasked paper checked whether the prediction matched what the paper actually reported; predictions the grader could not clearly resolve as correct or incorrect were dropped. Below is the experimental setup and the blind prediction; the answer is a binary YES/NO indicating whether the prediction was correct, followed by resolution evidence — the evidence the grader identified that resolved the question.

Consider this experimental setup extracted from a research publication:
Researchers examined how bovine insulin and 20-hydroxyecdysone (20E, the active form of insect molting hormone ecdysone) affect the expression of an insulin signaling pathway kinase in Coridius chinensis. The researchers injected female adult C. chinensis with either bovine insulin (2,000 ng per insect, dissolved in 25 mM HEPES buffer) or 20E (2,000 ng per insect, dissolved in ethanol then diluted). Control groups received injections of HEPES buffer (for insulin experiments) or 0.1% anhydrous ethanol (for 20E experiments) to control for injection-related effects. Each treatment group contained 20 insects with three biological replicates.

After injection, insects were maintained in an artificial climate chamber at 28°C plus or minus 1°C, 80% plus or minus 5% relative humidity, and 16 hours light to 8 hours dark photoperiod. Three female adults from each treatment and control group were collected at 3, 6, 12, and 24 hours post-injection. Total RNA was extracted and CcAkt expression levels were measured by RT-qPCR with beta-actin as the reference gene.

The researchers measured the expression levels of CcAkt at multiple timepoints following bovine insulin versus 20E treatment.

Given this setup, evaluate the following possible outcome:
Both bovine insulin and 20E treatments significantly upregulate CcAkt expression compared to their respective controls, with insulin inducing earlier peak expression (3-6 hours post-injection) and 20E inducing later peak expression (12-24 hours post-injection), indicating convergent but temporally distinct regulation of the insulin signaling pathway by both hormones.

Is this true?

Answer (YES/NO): NO